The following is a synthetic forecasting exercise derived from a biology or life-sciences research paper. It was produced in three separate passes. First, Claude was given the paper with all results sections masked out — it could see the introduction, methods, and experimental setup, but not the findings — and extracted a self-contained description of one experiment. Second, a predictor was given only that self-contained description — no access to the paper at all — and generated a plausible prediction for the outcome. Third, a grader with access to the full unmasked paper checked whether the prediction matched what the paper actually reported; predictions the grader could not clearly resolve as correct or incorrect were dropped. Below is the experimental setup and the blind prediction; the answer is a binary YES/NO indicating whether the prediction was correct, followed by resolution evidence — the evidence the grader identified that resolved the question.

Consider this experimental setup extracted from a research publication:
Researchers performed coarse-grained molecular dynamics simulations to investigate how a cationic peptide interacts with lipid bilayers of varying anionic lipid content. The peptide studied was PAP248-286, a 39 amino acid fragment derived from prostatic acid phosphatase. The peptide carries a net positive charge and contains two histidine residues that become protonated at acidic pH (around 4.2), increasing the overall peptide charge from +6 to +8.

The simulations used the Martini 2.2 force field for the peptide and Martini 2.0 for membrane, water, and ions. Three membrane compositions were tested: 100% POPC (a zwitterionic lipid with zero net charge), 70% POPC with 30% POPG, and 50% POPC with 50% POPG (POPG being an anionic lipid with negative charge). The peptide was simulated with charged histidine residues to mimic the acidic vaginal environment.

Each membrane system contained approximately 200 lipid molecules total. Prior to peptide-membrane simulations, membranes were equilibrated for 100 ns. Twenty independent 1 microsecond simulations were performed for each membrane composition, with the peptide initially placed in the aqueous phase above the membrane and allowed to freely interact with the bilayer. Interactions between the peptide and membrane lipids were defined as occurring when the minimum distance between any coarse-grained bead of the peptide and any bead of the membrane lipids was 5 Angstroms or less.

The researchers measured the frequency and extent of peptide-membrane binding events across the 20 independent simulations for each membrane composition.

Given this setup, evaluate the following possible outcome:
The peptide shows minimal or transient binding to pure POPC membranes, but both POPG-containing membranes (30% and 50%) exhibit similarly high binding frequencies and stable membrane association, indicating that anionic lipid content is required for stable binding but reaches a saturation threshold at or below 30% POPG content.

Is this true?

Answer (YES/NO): NO